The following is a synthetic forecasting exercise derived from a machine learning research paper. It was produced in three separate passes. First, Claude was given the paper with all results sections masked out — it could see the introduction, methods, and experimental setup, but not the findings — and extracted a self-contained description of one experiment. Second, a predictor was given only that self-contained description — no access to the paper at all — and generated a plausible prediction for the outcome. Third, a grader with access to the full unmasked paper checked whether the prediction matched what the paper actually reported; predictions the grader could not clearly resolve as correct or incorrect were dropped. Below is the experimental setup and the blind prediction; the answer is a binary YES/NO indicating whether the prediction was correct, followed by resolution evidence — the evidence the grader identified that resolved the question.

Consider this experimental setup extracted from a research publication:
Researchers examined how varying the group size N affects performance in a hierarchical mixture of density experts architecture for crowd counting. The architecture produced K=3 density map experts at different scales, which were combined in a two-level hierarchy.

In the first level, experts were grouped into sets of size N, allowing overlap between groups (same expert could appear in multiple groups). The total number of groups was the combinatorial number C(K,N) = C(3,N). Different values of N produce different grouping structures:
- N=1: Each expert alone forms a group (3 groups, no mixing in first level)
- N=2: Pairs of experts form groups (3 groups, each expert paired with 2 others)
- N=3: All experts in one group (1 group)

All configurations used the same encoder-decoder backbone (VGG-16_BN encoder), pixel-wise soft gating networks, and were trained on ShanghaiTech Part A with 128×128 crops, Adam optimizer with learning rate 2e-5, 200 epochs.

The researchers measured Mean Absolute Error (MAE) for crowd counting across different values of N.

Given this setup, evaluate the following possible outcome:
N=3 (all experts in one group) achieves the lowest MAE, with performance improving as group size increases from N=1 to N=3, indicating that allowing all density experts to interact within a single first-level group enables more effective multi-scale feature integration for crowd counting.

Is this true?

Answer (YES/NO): NO